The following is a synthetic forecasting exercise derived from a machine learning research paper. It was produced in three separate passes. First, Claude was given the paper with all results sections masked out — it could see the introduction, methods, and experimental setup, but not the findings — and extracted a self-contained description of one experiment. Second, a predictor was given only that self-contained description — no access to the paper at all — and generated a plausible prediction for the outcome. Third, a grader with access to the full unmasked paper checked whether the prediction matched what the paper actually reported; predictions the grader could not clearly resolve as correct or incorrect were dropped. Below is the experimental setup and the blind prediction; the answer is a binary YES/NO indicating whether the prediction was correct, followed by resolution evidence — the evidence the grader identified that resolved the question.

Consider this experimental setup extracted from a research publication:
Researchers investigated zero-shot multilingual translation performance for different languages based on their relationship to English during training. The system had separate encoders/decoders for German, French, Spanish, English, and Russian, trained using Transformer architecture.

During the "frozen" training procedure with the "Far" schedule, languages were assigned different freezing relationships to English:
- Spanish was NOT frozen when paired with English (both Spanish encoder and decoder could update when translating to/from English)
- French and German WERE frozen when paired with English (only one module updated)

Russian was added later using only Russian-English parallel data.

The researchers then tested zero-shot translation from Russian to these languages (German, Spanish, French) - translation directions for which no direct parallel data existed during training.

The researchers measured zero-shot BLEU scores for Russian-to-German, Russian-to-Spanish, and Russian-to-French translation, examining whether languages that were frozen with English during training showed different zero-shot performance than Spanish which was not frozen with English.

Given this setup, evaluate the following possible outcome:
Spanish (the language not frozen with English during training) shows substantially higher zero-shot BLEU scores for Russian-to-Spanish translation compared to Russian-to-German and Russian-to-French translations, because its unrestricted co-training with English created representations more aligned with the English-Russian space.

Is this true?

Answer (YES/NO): NO